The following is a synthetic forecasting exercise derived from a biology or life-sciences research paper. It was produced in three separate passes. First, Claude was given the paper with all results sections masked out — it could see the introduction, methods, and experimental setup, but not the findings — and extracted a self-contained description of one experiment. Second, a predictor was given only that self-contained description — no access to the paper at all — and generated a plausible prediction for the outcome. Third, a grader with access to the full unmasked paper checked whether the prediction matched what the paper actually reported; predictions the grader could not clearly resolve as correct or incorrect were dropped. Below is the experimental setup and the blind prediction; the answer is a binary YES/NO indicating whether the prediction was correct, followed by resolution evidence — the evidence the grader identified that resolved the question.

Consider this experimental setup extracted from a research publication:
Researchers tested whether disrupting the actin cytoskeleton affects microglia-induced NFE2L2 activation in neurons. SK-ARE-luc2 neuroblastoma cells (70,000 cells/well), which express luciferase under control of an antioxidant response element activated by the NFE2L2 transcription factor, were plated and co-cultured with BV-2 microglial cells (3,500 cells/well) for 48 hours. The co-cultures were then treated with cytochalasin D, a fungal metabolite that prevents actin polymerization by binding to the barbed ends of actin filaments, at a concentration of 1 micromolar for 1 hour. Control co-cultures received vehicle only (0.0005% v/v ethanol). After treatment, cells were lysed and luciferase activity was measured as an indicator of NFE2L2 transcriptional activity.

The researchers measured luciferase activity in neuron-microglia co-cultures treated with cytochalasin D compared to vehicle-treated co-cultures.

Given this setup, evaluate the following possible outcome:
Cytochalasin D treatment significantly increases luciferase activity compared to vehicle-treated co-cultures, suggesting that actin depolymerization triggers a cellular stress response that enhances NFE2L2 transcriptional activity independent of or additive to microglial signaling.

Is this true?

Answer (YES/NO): NO